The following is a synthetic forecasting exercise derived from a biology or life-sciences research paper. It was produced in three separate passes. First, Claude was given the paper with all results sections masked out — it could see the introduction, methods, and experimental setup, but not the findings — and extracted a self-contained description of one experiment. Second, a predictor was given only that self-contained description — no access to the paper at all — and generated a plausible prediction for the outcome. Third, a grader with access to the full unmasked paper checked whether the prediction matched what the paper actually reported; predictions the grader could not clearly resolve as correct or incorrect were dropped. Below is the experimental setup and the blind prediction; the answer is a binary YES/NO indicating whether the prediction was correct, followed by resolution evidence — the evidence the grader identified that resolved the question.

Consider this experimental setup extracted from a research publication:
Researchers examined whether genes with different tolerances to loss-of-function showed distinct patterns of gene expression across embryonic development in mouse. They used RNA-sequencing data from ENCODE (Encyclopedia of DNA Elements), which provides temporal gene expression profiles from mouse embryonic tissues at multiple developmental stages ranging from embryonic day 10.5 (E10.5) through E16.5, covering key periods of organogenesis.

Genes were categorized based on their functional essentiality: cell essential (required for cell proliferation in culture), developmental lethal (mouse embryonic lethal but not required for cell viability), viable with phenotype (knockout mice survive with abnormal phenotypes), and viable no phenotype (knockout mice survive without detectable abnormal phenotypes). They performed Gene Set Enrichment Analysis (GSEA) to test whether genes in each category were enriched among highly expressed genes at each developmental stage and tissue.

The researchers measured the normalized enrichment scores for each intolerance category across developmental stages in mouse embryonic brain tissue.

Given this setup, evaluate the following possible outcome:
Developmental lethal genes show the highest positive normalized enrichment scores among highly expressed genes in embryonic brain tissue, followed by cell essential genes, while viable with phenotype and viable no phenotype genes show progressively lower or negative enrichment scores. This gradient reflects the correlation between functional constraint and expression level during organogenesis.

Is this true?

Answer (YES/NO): NO